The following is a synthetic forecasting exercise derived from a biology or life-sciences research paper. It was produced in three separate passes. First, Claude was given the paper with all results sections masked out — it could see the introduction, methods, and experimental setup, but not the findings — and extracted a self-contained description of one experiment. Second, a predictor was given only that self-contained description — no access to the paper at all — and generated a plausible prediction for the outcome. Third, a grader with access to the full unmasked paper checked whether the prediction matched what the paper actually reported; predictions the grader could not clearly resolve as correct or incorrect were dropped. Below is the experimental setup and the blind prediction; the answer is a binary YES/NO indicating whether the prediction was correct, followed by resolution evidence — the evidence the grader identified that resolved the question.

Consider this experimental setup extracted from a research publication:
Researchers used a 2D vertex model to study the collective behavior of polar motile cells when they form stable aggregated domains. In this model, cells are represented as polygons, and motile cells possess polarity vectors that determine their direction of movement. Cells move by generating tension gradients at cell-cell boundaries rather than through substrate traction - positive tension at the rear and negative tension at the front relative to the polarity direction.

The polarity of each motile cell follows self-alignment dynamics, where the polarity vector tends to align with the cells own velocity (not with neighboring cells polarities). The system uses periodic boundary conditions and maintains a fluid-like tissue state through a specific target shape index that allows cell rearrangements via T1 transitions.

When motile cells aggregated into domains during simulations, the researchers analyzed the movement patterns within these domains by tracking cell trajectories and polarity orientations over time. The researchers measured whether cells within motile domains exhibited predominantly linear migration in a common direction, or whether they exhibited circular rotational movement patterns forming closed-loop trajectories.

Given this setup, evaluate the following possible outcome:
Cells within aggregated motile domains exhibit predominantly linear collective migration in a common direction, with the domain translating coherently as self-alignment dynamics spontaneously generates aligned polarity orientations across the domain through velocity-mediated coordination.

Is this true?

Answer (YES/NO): NO